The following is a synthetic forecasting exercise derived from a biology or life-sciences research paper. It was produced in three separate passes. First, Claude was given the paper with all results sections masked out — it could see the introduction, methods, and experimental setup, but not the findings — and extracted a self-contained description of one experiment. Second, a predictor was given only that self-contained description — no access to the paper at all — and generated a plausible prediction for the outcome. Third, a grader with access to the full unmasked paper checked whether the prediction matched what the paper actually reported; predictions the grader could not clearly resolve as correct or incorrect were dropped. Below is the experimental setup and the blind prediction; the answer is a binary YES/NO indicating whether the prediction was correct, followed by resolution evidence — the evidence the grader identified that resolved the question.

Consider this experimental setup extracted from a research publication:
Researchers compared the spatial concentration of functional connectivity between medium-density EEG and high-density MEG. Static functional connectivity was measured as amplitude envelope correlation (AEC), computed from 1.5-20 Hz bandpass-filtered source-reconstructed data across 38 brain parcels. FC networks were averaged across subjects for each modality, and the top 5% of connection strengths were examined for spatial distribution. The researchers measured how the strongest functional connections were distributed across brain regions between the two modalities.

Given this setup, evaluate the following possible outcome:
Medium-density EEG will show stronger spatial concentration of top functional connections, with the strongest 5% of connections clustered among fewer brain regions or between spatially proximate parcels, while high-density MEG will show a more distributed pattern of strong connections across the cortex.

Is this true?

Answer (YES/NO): NO